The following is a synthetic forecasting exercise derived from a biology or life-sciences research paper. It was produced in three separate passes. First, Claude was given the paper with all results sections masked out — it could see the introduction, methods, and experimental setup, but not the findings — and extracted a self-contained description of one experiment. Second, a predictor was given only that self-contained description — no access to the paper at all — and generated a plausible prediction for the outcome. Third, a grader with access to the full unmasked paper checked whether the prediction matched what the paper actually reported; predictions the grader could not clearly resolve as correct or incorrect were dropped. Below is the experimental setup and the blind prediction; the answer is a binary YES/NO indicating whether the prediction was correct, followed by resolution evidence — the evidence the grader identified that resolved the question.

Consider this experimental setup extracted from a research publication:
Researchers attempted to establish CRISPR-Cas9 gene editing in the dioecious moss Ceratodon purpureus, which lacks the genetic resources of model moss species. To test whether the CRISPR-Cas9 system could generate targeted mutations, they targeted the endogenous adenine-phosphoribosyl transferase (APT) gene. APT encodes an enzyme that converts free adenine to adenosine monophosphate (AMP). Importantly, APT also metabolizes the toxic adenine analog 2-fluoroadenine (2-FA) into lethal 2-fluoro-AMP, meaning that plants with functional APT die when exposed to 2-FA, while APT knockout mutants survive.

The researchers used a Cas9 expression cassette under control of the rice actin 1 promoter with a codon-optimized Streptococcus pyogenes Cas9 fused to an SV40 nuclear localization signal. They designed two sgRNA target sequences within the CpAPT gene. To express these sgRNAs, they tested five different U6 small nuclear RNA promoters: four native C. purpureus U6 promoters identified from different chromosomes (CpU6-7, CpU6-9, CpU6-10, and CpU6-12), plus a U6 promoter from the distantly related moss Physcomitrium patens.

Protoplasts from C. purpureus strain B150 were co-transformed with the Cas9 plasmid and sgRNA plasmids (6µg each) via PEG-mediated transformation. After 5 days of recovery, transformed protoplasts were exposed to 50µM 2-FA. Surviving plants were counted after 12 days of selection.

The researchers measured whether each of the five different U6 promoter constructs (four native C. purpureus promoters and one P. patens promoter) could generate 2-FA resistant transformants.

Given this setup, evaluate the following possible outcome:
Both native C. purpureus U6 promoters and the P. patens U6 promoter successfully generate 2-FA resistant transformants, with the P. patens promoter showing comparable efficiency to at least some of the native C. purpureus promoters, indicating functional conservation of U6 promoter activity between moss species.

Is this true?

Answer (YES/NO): YES